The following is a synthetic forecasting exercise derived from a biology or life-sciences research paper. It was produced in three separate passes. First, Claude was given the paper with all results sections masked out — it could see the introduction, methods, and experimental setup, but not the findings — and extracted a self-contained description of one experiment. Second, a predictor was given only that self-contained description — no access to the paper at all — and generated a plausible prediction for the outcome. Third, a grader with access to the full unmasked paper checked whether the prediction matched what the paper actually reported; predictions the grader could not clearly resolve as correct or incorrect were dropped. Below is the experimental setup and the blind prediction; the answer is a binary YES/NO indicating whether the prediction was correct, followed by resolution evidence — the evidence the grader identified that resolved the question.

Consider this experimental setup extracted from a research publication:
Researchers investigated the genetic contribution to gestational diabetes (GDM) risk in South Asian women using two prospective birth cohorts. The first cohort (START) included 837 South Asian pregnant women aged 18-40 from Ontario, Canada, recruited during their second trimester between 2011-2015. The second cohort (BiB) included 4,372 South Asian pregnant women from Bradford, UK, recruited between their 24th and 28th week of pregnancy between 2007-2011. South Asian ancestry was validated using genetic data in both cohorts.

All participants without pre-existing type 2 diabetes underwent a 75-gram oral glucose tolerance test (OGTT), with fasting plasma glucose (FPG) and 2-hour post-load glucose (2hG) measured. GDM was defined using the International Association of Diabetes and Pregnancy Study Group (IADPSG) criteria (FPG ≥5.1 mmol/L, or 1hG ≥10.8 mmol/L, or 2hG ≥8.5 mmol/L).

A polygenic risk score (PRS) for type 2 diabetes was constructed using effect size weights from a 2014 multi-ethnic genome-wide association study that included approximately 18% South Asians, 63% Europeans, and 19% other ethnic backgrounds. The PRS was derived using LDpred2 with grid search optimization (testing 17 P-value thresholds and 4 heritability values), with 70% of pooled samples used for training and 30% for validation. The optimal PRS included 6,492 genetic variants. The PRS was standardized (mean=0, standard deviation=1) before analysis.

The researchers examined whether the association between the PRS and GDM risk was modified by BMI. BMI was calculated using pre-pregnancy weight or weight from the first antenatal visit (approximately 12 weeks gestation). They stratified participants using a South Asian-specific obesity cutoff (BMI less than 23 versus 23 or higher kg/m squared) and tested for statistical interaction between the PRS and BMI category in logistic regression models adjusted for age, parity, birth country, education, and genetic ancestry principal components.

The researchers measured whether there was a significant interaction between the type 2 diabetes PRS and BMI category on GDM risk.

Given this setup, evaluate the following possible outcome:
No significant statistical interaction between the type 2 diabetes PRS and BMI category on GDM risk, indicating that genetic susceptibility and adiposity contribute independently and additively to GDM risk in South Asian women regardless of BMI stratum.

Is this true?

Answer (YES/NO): YES